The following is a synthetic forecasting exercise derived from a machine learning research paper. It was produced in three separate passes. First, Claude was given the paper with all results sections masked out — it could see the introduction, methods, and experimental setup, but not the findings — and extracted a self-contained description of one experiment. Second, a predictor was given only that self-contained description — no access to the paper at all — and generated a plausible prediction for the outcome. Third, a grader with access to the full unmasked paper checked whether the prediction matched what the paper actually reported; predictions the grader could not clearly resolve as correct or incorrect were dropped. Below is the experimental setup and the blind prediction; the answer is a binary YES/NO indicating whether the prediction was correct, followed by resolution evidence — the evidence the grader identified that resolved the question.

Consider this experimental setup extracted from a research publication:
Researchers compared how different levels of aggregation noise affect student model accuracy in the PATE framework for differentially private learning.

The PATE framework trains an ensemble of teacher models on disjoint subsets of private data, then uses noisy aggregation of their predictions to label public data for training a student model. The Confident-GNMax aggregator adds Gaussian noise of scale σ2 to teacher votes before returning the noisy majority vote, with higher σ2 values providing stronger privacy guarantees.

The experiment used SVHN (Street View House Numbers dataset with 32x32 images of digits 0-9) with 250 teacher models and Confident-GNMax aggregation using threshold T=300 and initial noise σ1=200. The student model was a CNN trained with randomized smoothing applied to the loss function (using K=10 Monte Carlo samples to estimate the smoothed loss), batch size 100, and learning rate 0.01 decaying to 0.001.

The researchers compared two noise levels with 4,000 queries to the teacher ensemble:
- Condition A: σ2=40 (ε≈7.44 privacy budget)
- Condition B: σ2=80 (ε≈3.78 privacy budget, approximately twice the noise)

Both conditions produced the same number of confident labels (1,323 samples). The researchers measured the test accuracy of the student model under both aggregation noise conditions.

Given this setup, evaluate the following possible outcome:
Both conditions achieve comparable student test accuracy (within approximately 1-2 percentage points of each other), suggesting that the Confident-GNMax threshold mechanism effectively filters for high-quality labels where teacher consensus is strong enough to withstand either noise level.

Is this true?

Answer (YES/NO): NO